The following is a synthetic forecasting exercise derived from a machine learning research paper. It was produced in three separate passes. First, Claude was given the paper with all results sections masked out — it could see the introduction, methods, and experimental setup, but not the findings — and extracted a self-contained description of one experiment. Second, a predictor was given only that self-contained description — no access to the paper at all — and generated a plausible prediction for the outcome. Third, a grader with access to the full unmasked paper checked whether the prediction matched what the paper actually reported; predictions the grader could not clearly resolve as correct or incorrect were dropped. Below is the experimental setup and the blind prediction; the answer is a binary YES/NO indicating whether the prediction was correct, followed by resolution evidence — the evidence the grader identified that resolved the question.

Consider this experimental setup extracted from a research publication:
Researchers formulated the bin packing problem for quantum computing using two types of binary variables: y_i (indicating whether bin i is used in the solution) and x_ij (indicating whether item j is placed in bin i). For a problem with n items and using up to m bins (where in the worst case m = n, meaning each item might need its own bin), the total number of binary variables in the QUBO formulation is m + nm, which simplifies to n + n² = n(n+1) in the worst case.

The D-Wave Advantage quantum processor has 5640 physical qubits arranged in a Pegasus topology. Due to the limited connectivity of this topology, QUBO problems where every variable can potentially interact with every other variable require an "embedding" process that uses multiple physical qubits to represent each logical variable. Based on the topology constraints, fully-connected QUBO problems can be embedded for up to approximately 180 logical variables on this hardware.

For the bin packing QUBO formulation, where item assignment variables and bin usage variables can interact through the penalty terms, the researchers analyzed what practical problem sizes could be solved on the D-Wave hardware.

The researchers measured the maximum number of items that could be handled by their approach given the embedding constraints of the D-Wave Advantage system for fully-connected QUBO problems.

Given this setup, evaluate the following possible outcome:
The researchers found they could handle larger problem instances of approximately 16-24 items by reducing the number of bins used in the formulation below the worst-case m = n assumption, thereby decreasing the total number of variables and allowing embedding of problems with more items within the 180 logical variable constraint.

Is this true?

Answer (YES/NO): NO